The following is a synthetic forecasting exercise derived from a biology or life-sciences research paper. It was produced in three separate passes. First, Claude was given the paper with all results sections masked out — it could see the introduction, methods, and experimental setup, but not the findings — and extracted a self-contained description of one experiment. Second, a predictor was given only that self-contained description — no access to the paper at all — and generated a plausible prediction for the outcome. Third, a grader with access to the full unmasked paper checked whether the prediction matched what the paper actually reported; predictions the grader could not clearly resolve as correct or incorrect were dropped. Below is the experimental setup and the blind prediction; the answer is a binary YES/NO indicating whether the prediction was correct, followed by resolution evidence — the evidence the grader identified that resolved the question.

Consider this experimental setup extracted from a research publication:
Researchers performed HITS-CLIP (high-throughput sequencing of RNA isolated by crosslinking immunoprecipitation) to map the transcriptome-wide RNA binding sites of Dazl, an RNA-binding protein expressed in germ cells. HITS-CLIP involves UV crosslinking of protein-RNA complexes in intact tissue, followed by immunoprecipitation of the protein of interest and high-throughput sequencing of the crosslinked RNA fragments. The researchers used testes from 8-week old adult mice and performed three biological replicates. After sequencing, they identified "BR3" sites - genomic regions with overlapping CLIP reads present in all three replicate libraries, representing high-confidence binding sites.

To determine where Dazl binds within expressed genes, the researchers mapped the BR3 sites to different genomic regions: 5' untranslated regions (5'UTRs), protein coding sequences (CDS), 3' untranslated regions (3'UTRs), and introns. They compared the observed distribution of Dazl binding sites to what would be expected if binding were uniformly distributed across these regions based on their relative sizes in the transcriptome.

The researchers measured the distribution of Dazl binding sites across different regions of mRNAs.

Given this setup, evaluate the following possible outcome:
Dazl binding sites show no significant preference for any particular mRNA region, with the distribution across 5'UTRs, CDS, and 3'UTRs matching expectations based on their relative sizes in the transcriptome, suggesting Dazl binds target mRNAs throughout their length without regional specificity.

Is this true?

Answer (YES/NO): NO